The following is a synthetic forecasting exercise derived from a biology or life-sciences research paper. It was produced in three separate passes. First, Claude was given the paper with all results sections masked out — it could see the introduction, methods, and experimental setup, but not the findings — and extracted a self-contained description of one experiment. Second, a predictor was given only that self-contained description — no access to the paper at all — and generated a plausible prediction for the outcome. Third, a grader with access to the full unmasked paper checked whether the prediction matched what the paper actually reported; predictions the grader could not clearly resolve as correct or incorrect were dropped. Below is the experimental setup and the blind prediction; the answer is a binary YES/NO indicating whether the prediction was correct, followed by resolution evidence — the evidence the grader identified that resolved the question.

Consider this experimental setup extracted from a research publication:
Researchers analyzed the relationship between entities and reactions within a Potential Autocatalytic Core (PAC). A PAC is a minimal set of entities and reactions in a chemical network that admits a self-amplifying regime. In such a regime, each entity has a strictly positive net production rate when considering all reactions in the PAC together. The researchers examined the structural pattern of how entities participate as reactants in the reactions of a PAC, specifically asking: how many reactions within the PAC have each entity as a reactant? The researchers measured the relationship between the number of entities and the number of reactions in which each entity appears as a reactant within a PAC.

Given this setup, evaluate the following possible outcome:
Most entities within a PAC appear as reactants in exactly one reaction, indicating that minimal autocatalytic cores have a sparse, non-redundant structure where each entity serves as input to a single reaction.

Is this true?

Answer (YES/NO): NO